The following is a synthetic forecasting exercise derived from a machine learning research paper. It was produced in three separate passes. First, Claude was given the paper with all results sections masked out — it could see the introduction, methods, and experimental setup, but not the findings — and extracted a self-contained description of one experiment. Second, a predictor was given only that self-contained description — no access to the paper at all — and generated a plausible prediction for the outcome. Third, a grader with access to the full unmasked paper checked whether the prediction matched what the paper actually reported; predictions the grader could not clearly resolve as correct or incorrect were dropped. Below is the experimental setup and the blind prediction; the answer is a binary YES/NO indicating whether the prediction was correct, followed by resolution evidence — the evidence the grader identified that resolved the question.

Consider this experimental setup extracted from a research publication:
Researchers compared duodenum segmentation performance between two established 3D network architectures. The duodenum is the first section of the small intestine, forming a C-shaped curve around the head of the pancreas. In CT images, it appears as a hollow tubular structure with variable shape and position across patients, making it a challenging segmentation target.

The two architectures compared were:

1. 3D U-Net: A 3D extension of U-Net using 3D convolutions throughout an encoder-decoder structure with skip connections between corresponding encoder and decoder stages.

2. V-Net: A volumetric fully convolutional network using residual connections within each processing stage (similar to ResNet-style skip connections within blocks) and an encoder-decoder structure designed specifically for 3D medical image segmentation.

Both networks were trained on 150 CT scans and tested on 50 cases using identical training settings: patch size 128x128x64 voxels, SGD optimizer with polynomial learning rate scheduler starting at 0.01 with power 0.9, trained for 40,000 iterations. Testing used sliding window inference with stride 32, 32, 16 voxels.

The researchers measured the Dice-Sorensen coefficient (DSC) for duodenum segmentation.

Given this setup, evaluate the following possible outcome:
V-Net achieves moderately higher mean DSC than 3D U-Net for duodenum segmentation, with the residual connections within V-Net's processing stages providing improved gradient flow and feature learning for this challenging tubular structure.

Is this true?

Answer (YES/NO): YES